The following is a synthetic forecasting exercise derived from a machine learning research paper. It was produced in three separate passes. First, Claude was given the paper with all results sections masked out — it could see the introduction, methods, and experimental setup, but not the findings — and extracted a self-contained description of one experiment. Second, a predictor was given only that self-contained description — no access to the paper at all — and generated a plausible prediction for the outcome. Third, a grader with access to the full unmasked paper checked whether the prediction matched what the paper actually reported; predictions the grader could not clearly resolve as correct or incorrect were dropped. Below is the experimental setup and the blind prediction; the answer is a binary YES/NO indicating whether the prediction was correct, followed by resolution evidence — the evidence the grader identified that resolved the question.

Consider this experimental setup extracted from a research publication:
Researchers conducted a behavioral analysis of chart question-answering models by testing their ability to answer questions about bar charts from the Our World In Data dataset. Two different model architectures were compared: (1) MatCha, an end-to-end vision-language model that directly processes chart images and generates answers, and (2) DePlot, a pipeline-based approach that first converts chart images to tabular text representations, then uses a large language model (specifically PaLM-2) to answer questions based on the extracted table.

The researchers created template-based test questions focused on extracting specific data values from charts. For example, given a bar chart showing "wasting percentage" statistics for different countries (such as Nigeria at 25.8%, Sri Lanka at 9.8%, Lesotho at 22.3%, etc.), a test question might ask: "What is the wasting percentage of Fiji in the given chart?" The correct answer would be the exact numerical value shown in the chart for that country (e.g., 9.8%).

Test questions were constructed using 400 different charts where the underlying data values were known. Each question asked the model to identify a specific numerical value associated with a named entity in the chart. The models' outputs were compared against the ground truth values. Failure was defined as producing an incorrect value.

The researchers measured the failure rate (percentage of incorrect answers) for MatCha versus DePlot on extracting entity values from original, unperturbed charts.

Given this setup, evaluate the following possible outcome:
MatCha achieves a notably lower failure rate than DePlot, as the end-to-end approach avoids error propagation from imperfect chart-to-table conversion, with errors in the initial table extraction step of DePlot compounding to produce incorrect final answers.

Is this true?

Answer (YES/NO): NO